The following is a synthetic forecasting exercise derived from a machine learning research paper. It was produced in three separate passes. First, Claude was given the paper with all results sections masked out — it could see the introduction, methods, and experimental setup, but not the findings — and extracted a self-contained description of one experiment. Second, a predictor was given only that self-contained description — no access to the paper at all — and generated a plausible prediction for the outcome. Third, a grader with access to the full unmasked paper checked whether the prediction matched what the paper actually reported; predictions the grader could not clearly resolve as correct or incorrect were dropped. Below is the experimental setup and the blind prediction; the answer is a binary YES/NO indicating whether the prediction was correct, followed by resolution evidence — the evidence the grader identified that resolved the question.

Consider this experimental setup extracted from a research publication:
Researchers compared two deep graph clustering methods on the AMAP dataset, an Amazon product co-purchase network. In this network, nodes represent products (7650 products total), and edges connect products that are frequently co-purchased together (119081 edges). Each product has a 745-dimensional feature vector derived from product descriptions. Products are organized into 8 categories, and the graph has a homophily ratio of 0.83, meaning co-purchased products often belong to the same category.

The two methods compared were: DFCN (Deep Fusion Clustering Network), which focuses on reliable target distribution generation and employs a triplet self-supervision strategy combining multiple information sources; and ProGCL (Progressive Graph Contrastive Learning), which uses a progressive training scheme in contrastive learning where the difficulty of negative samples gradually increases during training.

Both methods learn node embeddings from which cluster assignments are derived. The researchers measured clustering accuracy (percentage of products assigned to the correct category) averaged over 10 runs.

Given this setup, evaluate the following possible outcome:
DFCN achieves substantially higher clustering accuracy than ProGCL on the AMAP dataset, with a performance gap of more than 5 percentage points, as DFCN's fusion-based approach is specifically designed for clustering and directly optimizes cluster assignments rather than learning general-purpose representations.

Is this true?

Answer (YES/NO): YES